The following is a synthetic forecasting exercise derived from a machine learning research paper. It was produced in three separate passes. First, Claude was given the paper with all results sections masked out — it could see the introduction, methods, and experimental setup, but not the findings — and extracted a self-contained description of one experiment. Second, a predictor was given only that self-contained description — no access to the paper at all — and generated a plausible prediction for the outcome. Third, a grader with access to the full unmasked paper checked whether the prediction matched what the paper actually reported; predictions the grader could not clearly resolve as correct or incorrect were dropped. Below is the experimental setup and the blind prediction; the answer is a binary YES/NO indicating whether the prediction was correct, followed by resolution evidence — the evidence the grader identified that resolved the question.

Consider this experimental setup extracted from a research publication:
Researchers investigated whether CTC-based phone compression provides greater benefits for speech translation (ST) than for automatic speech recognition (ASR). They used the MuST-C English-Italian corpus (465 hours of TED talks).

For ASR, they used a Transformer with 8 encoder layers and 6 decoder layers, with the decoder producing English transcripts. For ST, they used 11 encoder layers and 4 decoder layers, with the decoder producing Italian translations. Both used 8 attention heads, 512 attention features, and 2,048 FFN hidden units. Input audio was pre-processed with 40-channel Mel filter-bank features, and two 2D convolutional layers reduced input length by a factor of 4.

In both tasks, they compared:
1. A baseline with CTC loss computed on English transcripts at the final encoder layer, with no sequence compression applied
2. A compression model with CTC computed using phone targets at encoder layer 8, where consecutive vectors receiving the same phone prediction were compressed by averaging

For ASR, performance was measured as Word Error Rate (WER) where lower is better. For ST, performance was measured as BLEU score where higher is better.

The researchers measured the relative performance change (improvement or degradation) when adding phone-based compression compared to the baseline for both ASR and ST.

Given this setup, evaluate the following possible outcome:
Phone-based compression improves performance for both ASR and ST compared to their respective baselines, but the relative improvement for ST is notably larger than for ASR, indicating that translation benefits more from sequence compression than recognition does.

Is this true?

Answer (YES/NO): NO